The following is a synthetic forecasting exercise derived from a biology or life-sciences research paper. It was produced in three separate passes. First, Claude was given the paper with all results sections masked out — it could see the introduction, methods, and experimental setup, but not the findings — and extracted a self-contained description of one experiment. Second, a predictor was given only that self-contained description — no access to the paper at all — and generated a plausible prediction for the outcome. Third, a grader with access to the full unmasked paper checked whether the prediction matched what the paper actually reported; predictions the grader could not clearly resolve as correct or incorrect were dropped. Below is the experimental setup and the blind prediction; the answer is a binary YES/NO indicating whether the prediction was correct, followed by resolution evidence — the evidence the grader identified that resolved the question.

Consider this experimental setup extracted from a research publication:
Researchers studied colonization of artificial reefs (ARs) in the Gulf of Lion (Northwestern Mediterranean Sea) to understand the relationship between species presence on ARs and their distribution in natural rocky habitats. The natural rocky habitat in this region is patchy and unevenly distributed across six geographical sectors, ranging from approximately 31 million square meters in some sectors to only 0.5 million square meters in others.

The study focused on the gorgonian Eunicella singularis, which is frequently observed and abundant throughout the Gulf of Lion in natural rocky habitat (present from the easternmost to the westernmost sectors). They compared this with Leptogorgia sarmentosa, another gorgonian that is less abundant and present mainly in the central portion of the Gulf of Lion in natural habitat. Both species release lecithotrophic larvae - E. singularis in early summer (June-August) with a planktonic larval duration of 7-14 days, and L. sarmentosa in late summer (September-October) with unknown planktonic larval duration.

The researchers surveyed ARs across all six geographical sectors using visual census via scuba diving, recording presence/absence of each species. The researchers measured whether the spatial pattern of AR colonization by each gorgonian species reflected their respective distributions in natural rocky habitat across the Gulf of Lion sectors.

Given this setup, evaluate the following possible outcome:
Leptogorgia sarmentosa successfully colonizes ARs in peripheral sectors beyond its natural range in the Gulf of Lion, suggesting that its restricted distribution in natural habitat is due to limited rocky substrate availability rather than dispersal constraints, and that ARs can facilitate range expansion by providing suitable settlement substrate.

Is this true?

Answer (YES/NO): NO